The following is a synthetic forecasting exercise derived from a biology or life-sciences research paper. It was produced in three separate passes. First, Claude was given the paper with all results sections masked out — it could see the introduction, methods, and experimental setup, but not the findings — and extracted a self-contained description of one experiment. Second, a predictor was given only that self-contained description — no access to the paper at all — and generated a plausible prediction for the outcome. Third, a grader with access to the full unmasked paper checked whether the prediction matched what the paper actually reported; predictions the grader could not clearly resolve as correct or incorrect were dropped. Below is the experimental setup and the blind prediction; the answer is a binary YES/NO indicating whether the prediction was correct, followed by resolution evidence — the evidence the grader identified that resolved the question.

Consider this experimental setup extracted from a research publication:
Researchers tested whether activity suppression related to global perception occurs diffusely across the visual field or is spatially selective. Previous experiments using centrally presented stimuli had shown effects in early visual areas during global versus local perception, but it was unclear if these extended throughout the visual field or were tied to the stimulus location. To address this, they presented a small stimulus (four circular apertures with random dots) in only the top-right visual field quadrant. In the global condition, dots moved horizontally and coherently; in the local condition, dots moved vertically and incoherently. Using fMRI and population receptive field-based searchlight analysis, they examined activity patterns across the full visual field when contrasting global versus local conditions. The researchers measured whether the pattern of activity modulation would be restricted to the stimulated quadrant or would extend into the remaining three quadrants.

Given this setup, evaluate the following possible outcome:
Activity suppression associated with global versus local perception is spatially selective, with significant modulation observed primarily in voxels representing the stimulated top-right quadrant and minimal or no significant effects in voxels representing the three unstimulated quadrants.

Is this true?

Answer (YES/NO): NO